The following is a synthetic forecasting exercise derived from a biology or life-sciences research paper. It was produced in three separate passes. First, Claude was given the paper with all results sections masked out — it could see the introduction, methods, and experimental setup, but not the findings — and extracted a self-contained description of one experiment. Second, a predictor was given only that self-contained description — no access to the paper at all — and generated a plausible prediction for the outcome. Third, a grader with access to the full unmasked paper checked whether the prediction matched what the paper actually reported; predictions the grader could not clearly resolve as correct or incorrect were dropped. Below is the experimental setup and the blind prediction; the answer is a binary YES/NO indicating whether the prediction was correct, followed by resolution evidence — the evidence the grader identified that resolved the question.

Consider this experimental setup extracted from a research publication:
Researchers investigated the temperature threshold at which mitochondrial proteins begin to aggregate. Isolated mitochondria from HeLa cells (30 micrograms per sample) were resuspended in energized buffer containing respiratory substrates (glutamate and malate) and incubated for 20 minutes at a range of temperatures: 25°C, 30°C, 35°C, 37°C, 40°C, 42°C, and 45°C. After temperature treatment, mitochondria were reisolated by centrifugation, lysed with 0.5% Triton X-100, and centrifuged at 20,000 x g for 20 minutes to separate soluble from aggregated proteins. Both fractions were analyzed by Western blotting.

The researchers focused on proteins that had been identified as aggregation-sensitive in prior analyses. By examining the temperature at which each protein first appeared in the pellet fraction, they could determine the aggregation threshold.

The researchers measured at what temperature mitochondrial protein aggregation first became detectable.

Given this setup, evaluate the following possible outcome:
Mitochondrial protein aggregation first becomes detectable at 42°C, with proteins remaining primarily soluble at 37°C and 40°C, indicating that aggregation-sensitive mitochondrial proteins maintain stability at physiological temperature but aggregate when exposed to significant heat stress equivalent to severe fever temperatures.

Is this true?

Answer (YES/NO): NO